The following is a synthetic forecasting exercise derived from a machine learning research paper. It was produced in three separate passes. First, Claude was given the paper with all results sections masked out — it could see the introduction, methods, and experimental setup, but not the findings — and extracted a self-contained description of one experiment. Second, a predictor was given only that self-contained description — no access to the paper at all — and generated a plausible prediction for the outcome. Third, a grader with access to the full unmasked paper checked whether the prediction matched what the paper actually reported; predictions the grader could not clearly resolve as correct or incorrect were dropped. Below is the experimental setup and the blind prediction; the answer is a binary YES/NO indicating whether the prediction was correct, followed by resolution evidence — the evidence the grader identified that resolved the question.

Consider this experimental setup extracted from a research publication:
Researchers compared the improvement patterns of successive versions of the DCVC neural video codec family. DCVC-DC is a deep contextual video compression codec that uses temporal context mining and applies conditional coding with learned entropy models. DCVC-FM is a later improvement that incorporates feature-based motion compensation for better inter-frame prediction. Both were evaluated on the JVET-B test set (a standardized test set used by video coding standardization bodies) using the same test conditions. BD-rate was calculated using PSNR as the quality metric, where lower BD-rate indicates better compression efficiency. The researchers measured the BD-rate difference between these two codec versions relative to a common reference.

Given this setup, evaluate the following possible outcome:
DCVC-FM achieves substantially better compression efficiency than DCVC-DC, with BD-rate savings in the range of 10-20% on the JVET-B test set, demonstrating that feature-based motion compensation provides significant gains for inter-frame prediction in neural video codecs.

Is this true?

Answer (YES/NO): YES